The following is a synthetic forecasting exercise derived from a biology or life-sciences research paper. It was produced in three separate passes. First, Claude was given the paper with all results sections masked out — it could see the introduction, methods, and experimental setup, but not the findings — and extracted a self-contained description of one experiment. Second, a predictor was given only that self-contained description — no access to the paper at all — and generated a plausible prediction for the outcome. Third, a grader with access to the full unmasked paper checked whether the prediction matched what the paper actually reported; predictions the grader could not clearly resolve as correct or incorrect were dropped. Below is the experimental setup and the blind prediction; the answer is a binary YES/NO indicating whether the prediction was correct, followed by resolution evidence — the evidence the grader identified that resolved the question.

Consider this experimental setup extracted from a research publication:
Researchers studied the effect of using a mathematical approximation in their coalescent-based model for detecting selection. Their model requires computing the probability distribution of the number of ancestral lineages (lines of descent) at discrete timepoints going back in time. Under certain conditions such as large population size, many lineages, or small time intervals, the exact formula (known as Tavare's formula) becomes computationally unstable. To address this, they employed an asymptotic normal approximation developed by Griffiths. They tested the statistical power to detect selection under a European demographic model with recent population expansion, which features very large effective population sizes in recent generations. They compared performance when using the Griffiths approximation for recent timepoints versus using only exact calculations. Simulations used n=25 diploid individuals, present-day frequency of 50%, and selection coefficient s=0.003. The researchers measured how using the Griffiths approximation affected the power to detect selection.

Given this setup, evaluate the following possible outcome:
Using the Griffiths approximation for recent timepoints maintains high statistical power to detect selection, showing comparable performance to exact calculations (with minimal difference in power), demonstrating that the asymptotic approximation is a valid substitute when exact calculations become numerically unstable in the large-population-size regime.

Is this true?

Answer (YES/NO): NO